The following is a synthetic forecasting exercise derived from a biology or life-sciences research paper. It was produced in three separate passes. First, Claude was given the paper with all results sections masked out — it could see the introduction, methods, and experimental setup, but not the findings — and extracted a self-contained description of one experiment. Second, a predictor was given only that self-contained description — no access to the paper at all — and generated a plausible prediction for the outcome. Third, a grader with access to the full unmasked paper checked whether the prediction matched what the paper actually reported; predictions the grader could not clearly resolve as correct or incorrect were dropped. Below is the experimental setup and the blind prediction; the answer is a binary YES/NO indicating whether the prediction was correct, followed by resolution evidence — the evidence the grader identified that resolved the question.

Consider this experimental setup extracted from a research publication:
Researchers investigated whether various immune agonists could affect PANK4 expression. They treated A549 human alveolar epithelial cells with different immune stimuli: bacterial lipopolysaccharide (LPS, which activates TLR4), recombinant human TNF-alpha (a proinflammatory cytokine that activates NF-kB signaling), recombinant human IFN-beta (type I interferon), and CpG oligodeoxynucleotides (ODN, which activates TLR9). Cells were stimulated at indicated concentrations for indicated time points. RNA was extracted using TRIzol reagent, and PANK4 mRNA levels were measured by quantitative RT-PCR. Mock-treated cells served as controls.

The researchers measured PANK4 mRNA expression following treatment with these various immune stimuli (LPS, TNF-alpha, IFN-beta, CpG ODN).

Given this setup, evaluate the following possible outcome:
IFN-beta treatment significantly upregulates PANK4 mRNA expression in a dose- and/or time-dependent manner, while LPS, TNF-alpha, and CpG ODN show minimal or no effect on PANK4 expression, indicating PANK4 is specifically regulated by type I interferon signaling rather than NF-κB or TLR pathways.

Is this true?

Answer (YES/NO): NO